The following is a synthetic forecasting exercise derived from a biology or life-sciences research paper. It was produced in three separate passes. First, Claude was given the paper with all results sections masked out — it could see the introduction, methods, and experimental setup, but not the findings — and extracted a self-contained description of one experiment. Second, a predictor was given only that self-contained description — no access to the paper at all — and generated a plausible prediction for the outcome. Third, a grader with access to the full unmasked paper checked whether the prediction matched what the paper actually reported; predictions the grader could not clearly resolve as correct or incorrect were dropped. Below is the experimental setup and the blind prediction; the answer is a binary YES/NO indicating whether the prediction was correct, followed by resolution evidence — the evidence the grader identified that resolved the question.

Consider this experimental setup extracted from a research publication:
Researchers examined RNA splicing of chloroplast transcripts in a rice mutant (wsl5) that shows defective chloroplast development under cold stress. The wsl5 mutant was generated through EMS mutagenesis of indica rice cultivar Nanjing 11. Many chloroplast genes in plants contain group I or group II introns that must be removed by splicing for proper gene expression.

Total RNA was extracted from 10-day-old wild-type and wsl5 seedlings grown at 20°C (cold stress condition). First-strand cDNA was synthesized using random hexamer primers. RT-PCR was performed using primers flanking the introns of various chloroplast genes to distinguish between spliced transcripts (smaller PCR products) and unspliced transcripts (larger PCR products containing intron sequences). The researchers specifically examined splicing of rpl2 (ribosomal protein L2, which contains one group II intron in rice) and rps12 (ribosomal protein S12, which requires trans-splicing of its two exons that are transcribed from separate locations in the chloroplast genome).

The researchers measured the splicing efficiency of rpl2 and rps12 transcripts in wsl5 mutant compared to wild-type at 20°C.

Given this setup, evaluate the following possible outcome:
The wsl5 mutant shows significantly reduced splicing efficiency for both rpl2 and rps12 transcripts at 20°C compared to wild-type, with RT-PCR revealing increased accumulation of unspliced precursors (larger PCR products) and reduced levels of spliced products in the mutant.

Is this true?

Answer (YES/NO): YES